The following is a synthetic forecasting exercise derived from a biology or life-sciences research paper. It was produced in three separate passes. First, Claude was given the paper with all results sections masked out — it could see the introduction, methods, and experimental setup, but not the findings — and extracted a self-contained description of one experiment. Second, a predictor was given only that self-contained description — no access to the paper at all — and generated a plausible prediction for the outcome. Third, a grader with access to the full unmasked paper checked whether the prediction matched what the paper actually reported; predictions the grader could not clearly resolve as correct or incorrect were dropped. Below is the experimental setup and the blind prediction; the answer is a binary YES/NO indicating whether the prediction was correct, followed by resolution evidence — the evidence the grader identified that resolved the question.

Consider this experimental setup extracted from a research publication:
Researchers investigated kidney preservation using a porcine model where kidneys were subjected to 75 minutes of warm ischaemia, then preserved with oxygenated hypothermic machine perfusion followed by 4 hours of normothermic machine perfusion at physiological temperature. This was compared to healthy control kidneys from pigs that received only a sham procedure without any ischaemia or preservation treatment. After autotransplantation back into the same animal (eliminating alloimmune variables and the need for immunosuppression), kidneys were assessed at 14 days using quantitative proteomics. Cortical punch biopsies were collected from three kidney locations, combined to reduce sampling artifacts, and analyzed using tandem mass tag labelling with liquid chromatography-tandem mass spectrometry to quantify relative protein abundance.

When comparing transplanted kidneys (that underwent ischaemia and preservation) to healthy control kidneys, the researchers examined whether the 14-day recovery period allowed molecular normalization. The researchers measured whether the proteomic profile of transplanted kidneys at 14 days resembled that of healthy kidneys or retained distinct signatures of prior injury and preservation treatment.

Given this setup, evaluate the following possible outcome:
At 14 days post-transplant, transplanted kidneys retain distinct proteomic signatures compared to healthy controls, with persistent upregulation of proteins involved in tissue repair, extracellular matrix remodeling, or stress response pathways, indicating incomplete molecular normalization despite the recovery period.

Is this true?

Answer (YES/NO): YES